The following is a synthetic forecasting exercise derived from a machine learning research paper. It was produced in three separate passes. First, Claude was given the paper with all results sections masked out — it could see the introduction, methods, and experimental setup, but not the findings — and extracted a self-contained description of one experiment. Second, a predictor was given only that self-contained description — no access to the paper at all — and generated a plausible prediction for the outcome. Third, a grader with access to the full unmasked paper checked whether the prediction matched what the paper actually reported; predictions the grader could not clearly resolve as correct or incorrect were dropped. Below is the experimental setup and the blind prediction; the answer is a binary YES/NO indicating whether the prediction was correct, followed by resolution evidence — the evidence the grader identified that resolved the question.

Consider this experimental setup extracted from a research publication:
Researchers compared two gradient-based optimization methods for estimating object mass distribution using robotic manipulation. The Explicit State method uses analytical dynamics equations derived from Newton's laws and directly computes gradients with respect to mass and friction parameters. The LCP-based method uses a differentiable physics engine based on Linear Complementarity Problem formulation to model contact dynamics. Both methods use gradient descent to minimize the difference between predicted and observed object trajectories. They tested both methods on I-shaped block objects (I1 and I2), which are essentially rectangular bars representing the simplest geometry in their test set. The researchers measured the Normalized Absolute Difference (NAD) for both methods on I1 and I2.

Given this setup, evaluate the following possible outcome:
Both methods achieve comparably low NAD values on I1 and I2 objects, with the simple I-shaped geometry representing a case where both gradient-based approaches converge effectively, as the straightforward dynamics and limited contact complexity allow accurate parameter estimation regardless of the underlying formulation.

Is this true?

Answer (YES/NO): NO